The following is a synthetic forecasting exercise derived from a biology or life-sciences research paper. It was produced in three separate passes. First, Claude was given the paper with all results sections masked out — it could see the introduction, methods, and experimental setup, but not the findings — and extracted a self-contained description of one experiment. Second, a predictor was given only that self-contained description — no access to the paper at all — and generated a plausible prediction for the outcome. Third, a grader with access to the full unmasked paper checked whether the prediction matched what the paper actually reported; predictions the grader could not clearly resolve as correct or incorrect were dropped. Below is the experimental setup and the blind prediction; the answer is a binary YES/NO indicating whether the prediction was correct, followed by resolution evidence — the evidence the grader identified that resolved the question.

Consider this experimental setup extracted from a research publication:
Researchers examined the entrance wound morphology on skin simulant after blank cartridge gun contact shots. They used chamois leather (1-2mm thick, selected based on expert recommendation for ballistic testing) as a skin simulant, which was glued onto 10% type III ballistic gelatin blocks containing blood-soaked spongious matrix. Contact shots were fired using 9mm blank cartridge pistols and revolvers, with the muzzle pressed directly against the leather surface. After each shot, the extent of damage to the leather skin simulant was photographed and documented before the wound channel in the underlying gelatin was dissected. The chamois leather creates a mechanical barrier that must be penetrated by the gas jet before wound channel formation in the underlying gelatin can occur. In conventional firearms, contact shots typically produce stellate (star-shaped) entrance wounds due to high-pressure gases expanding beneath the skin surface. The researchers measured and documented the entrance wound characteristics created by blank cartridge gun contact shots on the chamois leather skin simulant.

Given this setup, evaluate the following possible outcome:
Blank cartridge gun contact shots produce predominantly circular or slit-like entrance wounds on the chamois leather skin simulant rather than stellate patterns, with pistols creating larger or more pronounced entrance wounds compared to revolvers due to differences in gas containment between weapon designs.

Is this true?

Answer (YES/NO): NO